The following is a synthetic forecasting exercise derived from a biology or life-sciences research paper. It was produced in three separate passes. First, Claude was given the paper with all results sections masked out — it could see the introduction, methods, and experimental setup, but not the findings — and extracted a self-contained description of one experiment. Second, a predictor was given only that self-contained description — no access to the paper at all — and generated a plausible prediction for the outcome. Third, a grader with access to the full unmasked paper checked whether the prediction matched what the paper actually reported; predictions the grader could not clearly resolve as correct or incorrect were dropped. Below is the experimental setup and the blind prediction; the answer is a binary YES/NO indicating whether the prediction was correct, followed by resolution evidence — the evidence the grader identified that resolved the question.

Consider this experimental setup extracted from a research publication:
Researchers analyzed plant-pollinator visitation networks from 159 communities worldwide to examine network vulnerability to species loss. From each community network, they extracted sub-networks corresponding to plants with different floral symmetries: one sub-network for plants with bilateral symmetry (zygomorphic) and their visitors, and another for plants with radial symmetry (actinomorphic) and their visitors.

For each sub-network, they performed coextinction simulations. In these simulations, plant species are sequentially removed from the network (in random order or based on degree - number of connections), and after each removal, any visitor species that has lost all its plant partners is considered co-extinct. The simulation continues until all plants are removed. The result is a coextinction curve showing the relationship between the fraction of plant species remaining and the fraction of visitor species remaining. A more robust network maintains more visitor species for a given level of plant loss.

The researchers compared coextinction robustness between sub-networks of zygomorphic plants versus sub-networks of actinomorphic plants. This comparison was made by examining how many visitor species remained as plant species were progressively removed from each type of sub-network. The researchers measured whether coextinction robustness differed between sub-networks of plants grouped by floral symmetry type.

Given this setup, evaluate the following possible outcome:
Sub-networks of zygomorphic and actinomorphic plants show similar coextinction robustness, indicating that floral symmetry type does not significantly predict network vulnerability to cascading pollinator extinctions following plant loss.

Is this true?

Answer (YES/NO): NO